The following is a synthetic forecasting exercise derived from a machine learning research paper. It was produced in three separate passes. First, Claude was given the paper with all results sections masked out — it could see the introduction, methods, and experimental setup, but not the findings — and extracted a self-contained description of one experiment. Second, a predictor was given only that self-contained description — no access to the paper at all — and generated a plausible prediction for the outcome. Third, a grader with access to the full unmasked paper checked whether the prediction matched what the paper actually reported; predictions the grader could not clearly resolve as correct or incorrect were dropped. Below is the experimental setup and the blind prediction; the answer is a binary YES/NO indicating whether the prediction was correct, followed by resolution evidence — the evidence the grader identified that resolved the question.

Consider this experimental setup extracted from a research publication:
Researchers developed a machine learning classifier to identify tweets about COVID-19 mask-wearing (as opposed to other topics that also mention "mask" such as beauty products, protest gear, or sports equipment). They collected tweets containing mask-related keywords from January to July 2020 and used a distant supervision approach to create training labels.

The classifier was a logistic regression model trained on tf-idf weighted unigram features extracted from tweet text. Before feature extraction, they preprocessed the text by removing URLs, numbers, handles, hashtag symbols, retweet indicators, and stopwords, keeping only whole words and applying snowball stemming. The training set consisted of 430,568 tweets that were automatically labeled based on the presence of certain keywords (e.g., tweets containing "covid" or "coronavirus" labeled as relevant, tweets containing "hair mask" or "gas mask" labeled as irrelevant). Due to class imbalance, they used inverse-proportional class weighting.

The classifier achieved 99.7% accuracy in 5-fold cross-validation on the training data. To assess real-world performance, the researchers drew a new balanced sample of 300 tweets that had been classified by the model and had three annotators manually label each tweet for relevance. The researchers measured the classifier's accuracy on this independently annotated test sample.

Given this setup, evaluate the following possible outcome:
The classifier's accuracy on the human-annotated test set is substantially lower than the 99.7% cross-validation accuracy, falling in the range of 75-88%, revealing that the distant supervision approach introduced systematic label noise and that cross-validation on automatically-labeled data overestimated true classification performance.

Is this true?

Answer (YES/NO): YES